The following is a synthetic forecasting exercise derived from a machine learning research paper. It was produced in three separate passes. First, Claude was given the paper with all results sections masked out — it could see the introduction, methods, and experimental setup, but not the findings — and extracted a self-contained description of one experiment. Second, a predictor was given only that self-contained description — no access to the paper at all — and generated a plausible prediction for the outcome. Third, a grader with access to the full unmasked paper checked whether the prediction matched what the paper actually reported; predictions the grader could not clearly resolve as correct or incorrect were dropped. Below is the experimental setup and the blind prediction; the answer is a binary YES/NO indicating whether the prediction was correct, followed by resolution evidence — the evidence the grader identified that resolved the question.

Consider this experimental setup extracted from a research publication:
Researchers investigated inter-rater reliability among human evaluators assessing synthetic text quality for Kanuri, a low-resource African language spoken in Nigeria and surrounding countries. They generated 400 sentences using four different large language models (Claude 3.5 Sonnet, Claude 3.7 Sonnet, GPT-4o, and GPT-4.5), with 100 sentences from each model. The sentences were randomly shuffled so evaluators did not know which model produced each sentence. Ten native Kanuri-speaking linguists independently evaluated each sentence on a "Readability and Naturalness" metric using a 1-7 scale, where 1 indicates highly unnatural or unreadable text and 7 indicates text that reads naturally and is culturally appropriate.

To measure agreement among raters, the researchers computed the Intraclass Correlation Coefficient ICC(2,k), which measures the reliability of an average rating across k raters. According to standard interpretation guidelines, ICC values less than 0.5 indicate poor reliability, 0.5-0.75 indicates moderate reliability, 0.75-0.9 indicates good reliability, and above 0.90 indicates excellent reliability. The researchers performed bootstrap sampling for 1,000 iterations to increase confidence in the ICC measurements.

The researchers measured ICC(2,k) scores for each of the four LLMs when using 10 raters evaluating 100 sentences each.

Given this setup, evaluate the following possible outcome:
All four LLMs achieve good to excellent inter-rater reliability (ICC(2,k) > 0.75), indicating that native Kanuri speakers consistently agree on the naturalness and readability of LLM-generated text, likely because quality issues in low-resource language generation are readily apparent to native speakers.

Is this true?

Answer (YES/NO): NO